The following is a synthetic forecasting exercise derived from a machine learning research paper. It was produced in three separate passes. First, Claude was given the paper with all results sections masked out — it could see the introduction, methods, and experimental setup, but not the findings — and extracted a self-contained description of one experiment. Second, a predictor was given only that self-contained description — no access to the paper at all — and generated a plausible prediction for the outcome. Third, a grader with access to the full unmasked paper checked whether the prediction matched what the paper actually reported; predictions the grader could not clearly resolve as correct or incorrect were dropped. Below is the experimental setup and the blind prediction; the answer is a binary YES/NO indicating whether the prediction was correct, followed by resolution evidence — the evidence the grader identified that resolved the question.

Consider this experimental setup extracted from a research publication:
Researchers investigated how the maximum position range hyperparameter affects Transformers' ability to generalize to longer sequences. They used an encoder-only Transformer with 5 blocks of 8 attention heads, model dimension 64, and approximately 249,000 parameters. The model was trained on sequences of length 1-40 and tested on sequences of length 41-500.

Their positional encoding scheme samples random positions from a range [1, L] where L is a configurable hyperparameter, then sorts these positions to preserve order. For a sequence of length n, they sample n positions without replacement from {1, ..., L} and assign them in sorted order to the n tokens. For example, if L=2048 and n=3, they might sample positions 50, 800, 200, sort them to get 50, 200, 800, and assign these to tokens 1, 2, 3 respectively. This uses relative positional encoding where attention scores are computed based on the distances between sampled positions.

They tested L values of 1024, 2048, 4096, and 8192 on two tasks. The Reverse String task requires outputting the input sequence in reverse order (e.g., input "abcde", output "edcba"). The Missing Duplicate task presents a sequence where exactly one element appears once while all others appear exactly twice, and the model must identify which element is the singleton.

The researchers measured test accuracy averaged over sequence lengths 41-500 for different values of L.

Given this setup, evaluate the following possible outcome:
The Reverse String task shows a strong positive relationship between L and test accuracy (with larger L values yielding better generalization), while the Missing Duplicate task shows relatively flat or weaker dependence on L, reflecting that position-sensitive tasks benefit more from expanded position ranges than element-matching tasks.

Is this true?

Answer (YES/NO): NO